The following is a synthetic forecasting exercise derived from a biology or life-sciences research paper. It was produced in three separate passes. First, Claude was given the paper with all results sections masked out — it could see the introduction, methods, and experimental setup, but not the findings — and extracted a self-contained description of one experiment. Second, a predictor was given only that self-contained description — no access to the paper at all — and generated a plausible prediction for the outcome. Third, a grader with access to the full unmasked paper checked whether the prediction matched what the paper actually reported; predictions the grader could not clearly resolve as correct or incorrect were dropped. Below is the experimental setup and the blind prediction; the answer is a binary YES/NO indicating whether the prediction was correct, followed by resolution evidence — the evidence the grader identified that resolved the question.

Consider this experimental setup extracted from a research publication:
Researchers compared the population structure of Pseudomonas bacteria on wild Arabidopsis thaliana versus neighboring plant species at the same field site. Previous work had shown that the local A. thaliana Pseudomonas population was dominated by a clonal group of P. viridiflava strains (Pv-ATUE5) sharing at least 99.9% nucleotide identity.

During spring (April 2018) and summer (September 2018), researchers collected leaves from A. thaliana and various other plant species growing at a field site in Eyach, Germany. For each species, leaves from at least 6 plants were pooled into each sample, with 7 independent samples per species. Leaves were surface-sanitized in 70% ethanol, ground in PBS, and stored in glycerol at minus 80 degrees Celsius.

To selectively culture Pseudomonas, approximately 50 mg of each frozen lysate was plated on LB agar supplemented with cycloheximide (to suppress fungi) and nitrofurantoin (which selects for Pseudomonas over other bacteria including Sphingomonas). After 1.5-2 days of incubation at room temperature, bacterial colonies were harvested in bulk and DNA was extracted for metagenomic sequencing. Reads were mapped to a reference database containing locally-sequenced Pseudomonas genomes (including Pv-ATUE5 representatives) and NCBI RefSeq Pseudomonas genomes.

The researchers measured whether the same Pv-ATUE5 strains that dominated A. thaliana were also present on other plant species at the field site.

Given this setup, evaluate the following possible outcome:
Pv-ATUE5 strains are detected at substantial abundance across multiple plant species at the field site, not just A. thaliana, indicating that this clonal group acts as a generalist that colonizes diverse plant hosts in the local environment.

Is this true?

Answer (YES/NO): YES